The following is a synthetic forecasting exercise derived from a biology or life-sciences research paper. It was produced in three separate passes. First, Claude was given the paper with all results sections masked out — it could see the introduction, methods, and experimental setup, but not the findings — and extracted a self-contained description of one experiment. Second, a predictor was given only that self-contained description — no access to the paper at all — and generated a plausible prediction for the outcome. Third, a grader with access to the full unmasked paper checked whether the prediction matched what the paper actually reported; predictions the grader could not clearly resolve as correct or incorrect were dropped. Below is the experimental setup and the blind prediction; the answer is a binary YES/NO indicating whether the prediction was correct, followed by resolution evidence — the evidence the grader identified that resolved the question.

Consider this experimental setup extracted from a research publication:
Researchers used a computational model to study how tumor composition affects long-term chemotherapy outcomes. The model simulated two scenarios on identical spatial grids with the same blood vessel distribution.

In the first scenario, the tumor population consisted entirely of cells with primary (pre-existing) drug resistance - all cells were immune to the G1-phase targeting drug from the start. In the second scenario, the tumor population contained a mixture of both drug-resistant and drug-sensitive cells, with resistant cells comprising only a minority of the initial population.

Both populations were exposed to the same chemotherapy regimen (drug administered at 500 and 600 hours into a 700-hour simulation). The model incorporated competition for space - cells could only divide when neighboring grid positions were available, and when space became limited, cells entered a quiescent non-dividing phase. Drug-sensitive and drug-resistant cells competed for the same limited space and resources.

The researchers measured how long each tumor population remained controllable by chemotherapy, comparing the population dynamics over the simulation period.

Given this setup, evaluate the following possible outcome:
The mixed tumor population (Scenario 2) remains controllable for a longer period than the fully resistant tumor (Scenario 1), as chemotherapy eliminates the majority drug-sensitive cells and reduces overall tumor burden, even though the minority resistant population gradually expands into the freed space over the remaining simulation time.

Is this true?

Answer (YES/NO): YES